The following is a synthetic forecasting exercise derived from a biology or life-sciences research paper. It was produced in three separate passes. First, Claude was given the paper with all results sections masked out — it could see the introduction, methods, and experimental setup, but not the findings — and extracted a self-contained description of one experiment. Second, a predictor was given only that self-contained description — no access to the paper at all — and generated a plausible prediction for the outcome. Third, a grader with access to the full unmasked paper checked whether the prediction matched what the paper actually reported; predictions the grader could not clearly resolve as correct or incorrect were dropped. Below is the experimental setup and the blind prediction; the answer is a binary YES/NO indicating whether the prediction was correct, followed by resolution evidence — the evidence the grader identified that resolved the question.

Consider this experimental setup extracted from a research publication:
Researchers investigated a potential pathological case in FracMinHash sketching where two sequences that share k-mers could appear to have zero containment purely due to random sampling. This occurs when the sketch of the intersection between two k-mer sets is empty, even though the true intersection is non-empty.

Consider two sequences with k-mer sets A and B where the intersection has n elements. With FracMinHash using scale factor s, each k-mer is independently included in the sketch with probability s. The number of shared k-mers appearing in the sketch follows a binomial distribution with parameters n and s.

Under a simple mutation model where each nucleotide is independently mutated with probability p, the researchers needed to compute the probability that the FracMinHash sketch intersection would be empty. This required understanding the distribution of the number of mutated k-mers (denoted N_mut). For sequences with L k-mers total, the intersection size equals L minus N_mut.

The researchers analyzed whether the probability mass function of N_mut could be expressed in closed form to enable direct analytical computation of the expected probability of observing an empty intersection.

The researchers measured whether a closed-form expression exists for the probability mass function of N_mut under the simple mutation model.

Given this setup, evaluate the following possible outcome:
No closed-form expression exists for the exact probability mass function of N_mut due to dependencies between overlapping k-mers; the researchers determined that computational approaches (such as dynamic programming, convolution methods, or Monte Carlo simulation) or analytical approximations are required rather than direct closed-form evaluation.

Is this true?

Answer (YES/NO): YES